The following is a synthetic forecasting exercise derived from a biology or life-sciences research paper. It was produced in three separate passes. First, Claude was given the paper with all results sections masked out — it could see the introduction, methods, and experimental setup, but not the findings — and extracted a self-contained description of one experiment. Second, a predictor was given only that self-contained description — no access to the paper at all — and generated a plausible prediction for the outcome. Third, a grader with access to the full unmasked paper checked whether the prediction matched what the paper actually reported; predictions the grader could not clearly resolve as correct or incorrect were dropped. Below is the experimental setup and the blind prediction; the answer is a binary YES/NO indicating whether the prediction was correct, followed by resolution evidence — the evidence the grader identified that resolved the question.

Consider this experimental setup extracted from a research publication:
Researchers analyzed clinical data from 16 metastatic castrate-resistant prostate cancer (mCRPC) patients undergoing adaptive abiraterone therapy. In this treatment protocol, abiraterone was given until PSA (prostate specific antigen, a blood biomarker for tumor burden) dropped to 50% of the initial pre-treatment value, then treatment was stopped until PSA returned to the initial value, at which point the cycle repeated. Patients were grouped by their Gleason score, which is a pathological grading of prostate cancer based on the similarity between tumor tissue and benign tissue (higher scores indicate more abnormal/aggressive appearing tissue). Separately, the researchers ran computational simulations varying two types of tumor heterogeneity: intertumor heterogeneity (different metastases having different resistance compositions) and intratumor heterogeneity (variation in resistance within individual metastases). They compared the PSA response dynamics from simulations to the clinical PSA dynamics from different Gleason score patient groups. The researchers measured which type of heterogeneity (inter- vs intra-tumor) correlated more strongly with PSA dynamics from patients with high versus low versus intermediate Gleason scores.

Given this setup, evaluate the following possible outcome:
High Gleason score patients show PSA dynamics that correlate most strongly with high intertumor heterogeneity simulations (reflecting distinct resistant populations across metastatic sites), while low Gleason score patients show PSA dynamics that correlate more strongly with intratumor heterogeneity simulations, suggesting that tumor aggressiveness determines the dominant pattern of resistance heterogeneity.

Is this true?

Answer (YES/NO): NO